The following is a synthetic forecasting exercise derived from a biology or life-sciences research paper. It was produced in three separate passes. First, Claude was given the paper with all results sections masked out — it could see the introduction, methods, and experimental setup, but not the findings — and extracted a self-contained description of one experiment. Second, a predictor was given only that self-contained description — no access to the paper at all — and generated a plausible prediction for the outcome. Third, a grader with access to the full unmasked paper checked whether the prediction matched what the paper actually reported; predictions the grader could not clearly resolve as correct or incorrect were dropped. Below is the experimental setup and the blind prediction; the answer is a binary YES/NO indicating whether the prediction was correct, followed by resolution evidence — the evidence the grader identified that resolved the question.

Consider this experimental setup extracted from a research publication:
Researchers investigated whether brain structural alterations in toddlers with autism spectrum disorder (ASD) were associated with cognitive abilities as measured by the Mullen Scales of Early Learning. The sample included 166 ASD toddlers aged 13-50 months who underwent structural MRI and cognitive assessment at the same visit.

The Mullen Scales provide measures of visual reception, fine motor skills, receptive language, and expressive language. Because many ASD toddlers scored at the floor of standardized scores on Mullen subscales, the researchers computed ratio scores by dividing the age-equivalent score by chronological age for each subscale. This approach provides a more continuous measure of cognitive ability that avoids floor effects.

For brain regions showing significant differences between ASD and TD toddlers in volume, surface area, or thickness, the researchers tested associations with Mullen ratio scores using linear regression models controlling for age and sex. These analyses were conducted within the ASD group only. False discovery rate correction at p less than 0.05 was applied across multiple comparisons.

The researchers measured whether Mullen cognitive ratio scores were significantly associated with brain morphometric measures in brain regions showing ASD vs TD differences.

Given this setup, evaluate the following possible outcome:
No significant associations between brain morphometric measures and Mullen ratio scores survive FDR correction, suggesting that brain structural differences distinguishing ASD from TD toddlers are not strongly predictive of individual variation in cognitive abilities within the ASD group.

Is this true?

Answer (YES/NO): NO